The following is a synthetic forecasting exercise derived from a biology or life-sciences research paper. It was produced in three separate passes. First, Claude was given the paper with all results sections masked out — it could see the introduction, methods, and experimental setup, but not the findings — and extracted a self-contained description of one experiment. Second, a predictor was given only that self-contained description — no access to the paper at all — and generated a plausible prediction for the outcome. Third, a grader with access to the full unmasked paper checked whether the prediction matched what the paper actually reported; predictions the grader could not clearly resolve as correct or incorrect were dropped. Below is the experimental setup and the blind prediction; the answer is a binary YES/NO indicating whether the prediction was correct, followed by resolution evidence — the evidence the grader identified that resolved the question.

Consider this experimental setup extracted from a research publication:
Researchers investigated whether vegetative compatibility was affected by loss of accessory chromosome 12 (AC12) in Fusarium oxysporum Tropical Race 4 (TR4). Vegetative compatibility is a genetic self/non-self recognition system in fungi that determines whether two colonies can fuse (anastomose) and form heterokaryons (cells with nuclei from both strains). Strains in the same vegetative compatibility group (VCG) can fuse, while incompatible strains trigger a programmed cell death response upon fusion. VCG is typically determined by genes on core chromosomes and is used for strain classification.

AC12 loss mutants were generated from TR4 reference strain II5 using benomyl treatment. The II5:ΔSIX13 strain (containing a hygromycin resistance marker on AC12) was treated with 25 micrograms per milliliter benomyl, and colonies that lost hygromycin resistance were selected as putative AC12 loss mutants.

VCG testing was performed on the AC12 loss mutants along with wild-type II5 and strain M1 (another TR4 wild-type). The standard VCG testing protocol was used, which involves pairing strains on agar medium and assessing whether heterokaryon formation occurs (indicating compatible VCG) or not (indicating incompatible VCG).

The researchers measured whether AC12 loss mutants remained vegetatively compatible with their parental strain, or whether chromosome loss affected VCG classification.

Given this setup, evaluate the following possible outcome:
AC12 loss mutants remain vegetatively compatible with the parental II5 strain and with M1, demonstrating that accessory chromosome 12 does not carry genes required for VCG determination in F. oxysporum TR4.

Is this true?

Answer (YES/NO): NO